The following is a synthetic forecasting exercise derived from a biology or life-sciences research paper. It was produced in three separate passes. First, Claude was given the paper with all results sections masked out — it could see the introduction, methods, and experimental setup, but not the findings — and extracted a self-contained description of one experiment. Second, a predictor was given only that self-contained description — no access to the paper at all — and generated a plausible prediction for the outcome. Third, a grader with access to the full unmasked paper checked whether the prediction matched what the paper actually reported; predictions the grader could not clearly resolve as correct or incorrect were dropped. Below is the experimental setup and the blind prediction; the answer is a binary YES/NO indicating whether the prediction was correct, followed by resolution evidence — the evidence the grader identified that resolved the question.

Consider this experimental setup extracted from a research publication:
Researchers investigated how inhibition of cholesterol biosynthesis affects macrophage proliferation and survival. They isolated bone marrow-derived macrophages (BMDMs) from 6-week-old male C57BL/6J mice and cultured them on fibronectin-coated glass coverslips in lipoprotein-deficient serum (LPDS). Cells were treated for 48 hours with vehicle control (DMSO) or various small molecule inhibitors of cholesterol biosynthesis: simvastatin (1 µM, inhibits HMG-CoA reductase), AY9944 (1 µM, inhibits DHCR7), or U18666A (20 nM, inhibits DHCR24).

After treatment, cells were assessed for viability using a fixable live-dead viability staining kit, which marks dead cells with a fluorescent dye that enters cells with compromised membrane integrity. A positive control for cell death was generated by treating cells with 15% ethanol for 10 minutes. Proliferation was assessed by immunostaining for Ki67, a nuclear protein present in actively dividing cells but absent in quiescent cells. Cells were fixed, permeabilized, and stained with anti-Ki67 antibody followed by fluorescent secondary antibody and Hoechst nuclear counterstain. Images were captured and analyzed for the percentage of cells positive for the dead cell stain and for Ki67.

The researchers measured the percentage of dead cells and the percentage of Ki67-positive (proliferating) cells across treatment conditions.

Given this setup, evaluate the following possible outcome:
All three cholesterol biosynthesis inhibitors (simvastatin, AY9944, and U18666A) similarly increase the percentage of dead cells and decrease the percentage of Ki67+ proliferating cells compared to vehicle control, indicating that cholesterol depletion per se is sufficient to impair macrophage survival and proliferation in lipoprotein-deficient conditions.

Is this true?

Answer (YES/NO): NO